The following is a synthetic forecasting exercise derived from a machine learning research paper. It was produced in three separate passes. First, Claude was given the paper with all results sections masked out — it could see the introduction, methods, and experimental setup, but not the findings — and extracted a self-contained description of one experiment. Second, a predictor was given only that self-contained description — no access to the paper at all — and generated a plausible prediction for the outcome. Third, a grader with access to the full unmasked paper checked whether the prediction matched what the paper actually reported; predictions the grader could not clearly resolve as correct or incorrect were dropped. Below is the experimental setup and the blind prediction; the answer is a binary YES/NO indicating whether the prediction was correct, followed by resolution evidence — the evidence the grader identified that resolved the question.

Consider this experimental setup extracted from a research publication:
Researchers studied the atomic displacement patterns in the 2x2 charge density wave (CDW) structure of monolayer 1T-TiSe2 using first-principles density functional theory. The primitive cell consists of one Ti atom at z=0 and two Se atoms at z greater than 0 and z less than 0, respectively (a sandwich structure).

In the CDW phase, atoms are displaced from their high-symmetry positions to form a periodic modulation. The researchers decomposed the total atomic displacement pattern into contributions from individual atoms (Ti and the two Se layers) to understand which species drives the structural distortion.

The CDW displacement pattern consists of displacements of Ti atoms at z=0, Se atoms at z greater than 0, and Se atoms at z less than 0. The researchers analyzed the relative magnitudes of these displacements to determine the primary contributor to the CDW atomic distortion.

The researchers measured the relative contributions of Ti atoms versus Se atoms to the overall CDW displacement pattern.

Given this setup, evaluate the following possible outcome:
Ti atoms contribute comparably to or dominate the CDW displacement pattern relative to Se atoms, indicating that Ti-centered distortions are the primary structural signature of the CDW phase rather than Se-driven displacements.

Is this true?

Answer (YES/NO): YES